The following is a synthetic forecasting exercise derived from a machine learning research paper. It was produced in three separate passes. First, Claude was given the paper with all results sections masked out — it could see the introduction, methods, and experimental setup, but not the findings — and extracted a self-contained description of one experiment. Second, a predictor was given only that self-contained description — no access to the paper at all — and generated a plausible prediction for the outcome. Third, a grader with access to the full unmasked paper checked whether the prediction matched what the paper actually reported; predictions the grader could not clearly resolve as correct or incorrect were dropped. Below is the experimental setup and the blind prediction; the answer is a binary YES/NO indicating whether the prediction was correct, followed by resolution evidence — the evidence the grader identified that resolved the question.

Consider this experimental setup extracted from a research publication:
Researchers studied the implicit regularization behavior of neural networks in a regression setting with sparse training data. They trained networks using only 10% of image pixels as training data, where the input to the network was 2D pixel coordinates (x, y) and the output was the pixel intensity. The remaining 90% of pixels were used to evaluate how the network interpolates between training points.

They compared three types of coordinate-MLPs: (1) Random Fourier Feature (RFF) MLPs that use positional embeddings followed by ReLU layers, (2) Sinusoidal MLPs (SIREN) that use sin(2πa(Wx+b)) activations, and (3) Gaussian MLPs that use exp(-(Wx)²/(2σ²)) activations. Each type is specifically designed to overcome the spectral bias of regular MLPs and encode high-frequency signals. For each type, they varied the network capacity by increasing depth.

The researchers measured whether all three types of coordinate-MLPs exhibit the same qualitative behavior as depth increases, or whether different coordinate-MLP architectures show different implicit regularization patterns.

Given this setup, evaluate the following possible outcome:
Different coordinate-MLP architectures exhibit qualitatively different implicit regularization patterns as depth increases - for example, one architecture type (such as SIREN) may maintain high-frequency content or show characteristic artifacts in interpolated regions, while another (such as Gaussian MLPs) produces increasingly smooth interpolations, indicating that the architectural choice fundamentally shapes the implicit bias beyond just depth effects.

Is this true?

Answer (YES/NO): NO